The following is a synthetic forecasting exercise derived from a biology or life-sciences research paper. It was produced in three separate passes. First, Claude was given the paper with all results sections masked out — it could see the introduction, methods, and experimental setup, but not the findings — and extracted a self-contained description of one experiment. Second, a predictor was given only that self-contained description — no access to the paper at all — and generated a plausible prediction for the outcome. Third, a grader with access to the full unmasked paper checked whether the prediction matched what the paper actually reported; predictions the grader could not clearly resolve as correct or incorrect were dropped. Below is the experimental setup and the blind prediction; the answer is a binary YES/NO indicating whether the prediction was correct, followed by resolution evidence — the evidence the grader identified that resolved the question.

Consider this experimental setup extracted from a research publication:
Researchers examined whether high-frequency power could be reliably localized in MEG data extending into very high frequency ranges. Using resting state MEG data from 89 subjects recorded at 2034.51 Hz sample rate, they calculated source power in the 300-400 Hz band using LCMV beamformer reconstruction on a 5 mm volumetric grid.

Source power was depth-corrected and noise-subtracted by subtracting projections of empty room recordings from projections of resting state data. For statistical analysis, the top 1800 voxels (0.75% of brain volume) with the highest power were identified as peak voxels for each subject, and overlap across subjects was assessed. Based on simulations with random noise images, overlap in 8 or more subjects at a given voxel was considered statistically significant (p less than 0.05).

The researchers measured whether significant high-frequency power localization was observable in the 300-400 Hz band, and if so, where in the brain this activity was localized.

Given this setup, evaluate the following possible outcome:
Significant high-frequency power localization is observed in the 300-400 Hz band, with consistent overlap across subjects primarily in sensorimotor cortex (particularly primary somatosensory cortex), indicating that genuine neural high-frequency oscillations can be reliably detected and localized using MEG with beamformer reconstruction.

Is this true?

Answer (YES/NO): NO